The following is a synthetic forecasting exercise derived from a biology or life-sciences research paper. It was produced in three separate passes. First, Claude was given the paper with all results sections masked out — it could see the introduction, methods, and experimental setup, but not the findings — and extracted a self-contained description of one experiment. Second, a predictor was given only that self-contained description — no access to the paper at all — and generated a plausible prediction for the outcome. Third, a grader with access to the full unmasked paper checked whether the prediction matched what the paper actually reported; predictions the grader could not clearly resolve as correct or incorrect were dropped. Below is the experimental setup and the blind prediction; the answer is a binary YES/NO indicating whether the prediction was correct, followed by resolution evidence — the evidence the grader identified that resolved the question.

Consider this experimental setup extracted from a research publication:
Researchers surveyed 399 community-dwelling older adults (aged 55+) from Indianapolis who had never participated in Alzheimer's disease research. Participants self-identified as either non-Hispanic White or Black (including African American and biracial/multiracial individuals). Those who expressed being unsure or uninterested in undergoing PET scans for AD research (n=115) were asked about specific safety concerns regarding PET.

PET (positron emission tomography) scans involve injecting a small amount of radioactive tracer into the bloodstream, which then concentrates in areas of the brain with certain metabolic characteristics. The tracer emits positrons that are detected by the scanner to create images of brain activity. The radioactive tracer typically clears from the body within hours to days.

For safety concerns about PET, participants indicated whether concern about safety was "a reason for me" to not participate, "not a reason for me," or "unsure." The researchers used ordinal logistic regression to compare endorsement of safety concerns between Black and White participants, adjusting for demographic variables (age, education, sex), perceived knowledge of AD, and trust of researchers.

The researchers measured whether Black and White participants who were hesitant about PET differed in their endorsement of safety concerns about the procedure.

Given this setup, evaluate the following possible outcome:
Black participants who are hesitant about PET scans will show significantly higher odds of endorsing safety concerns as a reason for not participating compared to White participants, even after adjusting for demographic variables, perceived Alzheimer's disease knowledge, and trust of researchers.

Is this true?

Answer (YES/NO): YES